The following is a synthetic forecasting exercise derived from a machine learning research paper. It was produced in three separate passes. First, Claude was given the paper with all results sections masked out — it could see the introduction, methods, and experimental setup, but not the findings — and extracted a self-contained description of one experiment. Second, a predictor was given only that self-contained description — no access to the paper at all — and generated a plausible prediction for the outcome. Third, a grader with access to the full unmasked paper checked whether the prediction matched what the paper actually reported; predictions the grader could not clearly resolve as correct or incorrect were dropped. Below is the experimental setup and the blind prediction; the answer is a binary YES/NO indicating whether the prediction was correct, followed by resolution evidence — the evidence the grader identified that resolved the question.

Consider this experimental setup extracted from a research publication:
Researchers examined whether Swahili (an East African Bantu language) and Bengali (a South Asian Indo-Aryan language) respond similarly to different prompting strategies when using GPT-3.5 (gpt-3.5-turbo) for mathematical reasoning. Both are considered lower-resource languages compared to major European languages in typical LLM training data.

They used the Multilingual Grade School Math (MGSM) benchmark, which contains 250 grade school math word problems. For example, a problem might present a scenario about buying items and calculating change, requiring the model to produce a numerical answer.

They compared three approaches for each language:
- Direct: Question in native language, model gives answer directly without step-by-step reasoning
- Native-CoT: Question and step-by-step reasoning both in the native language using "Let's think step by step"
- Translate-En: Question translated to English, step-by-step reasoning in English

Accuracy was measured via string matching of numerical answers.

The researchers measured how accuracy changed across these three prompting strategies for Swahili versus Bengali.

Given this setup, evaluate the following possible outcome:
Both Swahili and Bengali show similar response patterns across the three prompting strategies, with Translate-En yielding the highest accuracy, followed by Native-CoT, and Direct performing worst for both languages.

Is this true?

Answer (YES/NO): NO